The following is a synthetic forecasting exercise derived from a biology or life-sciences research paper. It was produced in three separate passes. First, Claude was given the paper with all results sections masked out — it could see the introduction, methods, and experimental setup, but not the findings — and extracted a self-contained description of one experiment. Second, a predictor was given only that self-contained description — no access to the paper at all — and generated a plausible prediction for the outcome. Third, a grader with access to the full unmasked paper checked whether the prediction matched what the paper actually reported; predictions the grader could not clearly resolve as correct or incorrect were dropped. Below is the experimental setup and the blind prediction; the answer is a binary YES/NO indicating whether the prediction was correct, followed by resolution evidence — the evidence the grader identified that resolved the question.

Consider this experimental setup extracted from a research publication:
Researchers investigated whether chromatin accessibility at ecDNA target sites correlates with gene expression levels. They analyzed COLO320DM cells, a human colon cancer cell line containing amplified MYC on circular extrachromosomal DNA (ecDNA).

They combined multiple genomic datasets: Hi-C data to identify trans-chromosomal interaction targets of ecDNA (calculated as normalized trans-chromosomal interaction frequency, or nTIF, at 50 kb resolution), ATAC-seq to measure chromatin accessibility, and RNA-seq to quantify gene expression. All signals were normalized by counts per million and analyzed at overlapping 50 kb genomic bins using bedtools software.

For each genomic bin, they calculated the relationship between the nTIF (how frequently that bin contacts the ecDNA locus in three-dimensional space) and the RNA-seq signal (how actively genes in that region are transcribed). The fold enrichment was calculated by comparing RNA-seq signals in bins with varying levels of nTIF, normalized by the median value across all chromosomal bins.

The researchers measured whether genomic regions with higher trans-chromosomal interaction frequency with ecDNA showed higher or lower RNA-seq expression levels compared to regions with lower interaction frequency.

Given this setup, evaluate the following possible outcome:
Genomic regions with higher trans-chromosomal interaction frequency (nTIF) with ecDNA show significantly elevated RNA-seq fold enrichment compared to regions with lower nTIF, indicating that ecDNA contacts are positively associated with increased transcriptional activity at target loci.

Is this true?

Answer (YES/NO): YES